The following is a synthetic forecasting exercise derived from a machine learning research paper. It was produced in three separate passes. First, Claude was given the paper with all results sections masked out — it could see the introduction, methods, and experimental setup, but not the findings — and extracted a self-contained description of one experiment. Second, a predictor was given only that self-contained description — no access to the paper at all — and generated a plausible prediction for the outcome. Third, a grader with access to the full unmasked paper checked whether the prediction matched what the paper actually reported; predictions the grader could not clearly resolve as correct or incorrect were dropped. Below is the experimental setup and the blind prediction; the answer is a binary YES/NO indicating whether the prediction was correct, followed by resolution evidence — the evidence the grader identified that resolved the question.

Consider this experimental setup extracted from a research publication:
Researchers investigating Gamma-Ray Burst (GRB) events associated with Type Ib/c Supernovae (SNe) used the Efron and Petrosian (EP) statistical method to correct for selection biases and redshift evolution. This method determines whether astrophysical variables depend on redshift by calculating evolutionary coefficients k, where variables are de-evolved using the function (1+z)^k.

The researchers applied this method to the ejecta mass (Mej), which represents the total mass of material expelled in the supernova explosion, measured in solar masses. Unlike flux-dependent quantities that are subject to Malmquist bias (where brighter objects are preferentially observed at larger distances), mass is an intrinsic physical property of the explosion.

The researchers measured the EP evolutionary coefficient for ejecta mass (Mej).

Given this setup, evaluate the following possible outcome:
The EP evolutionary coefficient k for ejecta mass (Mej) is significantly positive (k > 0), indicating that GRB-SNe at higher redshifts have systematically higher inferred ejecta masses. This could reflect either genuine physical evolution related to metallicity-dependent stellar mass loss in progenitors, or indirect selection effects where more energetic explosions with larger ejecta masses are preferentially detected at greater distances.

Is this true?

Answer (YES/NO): NO